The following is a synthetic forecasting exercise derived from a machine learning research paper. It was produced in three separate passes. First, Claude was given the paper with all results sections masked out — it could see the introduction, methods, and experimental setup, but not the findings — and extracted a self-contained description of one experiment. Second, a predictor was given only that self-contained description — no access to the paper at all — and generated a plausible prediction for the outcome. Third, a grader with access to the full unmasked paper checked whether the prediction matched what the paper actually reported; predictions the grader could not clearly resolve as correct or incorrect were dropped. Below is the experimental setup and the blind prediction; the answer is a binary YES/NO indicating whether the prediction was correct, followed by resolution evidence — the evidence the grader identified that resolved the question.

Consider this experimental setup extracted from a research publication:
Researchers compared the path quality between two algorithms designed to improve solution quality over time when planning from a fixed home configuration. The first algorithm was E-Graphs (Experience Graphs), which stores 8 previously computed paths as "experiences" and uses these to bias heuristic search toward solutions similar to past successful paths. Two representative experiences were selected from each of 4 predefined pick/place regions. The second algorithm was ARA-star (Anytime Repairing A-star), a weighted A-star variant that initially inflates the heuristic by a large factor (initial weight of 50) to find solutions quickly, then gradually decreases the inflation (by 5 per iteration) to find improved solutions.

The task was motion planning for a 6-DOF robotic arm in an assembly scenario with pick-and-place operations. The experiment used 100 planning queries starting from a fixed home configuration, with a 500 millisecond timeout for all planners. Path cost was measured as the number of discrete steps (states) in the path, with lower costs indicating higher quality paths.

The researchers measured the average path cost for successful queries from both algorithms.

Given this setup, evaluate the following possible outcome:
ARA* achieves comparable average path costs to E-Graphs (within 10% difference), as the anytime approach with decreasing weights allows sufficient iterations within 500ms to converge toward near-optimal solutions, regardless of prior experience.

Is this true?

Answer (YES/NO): NO